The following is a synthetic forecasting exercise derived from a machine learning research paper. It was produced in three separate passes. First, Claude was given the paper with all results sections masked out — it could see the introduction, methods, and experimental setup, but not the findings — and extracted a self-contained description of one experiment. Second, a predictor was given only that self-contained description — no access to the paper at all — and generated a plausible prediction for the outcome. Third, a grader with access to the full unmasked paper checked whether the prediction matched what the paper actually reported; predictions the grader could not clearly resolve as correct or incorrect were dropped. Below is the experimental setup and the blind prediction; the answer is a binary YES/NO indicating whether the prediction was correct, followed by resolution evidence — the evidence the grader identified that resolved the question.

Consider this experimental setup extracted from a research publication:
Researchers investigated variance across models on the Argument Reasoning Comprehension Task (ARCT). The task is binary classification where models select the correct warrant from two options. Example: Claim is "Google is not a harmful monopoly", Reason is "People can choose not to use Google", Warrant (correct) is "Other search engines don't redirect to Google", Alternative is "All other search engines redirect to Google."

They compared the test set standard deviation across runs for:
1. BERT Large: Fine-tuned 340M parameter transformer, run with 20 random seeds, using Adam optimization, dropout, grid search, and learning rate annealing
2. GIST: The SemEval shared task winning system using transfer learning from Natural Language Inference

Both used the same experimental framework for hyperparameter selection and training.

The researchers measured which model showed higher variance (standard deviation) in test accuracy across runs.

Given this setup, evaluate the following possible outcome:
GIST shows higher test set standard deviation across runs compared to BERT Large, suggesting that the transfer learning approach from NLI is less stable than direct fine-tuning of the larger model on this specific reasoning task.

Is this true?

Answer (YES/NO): NO